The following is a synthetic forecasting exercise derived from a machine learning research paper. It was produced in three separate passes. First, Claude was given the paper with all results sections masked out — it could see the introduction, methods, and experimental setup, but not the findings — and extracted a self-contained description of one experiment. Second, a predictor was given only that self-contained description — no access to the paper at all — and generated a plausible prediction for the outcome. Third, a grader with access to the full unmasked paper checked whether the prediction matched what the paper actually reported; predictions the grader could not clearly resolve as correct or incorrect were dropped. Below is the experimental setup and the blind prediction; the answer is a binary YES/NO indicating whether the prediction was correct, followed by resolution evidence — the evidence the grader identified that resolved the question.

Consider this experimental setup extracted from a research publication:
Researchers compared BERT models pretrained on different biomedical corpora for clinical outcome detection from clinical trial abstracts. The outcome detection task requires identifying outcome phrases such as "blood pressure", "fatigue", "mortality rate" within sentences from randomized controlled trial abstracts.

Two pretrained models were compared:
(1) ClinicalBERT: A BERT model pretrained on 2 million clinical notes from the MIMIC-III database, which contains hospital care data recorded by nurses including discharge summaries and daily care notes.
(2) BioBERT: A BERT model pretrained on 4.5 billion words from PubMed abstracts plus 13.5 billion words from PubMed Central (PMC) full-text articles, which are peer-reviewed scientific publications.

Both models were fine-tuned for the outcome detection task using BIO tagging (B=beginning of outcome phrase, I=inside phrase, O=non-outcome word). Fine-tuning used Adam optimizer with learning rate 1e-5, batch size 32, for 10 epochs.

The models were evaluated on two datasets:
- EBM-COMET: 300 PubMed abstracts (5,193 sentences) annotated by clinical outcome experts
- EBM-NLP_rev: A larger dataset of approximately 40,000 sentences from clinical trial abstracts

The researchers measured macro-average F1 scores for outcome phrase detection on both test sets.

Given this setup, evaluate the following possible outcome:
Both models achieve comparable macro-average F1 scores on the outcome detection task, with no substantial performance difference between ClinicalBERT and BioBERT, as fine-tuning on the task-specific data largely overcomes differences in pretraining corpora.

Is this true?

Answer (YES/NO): NO